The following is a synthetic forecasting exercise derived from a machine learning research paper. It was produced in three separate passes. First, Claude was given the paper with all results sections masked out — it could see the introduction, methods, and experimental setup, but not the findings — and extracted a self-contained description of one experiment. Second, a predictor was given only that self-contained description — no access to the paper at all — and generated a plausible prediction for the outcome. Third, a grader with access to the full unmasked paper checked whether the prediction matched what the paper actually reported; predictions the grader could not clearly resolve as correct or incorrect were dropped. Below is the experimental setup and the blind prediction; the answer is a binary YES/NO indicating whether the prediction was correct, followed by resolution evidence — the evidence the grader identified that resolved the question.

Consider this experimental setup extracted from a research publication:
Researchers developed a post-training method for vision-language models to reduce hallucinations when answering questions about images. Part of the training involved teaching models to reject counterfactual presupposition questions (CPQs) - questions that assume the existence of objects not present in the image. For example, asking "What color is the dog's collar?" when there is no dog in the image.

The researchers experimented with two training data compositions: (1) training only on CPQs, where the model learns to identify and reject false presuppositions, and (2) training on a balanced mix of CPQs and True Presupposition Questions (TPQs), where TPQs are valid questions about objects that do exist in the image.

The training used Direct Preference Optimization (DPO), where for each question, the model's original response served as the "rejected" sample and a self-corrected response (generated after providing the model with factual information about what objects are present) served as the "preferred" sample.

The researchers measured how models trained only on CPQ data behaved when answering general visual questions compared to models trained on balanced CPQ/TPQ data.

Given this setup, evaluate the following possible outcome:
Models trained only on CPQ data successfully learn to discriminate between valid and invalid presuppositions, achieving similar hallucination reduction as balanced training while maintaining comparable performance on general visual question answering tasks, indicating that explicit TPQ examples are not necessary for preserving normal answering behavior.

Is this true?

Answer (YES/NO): NO